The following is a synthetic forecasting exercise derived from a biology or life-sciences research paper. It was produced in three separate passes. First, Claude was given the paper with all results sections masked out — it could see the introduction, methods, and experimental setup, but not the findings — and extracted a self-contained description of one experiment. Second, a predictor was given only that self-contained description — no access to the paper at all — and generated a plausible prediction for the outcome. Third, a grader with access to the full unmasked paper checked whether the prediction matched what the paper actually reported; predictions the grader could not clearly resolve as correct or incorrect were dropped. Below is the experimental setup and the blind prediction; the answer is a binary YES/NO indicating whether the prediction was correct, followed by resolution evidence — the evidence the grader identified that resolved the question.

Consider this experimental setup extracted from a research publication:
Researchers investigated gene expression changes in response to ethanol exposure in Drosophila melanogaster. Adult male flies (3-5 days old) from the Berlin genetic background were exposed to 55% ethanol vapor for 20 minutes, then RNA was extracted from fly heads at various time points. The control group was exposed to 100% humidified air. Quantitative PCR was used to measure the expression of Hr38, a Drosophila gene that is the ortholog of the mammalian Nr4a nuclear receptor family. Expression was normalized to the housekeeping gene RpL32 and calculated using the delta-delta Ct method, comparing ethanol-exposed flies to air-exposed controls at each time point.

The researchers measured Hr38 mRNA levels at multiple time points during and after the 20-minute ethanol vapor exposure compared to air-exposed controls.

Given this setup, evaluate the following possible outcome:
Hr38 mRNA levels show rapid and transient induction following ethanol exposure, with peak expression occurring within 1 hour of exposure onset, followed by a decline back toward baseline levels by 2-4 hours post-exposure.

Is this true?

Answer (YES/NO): NO